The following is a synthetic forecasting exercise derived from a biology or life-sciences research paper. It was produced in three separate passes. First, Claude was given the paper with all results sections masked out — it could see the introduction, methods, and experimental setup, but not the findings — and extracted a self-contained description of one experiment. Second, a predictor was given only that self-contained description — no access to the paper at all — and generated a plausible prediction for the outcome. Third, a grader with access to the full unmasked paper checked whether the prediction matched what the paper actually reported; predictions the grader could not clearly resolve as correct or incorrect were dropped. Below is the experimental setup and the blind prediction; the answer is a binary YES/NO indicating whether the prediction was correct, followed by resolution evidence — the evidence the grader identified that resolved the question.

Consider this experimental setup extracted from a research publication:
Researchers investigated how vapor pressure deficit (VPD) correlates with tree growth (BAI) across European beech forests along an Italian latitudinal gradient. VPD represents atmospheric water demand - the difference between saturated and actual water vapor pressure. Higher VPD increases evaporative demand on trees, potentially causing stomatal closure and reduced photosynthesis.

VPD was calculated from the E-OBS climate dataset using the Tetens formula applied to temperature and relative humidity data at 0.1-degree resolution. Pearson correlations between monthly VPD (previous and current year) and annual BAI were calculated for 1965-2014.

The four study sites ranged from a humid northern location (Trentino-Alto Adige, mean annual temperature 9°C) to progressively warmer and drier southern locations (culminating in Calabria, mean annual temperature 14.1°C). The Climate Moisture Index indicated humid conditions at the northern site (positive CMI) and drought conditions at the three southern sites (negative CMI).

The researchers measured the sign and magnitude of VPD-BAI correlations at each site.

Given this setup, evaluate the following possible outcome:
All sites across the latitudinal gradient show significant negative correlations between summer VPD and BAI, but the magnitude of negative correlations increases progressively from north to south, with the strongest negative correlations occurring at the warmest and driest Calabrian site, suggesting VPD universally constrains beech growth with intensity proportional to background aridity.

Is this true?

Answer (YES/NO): NO